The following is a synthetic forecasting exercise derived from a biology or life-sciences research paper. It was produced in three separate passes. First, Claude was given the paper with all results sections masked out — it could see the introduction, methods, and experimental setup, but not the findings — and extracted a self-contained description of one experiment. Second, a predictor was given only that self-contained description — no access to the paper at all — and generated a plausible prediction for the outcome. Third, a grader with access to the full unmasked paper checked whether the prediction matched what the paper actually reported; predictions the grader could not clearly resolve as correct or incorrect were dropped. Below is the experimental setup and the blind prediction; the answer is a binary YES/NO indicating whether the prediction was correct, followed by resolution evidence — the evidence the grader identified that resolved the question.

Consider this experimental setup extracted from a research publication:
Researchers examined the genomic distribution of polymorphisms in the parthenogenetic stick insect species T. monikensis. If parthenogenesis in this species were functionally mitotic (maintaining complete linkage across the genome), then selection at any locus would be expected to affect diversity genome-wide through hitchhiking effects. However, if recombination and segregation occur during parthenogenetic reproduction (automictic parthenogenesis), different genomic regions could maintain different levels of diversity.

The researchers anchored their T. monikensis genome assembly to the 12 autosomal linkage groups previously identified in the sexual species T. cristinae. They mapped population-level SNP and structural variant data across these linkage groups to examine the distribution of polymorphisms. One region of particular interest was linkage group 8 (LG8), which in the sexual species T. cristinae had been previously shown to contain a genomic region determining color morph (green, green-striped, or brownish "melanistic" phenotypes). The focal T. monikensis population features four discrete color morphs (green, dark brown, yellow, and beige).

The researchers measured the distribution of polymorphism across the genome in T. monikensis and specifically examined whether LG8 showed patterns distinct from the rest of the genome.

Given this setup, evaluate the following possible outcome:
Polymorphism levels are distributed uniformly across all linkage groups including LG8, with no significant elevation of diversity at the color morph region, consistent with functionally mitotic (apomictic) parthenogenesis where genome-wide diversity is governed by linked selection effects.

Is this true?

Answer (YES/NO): NO